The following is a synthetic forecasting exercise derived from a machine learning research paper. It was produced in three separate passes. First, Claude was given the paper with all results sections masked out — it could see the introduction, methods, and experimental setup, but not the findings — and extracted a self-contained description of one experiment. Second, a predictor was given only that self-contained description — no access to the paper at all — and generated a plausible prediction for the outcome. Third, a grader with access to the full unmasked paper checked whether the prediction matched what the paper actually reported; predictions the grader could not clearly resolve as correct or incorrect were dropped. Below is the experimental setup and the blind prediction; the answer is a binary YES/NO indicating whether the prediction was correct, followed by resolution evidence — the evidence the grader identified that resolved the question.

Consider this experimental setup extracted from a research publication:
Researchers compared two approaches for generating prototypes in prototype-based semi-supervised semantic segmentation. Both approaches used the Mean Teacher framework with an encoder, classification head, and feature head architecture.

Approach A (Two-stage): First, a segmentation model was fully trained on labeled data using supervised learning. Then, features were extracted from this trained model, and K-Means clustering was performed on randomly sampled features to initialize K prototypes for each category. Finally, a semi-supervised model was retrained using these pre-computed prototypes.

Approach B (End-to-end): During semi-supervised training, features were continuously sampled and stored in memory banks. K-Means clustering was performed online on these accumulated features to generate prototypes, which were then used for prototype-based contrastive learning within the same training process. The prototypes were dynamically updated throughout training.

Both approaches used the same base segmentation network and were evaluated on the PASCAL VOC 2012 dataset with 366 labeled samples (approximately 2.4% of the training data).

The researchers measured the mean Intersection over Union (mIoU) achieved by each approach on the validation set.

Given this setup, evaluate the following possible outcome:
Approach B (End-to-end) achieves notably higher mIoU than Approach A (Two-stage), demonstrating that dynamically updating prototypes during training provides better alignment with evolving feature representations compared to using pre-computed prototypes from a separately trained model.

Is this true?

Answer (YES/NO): NO